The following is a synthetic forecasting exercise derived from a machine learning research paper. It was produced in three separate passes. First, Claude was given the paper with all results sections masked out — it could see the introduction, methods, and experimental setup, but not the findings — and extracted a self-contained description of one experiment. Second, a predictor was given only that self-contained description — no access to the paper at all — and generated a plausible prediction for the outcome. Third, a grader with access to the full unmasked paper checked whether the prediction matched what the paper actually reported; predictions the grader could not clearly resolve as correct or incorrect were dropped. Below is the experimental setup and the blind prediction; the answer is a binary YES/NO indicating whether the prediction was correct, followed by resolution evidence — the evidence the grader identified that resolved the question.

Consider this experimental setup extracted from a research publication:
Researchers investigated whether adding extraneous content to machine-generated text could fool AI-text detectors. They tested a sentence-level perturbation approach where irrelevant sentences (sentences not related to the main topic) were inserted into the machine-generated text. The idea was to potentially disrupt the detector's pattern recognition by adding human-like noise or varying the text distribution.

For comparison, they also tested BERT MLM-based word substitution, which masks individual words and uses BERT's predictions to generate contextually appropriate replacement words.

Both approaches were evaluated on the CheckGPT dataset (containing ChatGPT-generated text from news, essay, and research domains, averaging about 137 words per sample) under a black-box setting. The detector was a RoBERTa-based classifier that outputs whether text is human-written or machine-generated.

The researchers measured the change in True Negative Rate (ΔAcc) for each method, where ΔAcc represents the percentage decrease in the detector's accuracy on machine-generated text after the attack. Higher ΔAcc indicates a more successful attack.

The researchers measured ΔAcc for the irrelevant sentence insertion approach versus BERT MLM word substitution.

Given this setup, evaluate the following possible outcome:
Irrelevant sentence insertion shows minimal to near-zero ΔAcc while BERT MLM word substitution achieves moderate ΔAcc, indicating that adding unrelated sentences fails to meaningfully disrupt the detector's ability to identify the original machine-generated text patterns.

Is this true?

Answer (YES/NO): NO